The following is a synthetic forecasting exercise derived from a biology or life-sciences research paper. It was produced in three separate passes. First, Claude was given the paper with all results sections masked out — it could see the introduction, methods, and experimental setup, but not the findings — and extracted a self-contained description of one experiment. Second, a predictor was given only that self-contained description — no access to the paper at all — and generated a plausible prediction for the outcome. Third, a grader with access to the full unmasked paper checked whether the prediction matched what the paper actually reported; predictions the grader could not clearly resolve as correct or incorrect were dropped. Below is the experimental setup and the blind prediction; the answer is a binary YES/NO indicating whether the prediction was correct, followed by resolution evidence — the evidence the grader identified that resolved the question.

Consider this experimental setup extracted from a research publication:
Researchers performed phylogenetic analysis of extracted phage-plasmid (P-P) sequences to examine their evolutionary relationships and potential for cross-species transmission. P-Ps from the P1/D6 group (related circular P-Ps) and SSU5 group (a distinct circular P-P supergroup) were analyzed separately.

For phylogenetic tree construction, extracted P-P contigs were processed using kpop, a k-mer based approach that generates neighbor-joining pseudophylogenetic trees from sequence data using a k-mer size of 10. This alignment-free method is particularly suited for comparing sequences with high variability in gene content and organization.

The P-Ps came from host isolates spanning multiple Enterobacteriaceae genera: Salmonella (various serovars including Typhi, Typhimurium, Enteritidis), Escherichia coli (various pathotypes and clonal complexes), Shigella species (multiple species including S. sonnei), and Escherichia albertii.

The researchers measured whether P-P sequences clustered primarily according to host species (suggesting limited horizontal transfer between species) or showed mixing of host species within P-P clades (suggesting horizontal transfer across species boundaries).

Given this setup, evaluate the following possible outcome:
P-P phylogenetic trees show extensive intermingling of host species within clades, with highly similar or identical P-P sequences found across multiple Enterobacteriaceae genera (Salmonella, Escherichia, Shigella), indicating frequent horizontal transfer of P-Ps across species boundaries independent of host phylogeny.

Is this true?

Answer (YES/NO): NO